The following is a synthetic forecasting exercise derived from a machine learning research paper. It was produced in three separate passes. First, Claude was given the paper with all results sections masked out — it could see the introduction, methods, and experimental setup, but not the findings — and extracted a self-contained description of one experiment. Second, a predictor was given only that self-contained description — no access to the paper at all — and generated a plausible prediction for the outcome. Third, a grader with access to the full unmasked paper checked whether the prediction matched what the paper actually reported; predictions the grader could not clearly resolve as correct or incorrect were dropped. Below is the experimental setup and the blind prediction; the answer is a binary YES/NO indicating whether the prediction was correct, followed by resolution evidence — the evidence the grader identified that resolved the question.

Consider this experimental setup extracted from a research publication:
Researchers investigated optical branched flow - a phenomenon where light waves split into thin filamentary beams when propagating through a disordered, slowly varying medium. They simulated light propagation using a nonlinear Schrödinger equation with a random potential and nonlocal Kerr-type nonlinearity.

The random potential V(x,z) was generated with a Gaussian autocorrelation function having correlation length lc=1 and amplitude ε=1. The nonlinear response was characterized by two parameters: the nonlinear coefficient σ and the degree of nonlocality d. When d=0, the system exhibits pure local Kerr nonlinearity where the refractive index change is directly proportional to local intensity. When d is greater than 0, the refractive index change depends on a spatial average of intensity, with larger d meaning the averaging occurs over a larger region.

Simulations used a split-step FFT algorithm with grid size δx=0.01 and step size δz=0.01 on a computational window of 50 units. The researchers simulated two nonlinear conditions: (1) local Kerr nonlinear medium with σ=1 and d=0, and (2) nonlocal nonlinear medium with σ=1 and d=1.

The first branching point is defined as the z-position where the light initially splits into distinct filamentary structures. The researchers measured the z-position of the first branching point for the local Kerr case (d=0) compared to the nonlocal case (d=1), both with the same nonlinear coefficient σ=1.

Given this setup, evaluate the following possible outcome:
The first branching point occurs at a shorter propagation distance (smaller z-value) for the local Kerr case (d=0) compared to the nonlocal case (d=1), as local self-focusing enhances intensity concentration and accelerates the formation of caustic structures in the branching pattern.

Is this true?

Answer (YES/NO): YES